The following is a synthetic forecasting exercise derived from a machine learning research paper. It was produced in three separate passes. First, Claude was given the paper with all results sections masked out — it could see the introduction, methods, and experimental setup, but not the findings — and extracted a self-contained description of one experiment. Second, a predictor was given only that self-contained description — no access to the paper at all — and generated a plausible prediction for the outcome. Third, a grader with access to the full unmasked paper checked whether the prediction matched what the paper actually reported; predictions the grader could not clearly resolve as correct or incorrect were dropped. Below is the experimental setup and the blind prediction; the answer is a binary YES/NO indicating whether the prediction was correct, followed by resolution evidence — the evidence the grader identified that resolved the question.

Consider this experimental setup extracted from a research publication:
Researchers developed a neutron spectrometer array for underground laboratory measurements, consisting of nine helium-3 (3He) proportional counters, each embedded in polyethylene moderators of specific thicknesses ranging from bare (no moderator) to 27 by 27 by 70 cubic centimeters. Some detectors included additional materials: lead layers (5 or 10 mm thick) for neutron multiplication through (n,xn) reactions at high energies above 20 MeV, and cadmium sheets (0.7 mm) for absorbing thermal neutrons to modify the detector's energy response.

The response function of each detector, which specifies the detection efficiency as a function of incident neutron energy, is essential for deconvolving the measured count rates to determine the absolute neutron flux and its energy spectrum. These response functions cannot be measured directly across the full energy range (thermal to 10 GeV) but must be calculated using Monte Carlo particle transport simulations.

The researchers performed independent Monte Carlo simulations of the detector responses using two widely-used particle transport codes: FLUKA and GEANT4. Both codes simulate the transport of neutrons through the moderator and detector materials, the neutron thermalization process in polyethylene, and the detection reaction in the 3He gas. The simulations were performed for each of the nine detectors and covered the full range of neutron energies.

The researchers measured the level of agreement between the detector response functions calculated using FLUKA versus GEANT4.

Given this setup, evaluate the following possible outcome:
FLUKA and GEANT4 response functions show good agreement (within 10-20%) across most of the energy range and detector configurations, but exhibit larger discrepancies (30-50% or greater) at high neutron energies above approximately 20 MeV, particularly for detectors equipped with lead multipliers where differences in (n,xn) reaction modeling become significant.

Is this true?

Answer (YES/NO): NO